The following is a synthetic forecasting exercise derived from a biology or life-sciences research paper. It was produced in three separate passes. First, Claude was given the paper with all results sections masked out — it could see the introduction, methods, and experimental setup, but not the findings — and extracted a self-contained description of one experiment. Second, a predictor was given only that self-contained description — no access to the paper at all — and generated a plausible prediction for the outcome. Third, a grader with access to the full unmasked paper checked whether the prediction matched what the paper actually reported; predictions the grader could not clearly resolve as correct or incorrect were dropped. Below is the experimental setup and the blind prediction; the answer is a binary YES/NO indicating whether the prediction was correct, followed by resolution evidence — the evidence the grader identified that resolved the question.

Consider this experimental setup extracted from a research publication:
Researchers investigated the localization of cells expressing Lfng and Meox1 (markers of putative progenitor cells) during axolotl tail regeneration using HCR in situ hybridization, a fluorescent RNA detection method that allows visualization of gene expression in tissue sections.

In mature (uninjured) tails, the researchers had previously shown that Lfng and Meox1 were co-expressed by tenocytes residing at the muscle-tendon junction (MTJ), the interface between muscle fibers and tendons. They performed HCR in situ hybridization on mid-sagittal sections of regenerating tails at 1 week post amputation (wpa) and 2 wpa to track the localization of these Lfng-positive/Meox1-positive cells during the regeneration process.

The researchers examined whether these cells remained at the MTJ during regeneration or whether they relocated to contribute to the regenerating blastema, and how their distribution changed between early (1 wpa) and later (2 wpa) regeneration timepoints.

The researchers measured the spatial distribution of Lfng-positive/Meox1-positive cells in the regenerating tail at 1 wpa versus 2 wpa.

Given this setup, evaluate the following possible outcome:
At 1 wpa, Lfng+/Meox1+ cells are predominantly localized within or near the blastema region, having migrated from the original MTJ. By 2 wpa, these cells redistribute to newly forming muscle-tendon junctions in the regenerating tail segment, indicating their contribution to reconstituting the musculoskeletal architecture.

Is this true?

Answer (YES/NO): YES